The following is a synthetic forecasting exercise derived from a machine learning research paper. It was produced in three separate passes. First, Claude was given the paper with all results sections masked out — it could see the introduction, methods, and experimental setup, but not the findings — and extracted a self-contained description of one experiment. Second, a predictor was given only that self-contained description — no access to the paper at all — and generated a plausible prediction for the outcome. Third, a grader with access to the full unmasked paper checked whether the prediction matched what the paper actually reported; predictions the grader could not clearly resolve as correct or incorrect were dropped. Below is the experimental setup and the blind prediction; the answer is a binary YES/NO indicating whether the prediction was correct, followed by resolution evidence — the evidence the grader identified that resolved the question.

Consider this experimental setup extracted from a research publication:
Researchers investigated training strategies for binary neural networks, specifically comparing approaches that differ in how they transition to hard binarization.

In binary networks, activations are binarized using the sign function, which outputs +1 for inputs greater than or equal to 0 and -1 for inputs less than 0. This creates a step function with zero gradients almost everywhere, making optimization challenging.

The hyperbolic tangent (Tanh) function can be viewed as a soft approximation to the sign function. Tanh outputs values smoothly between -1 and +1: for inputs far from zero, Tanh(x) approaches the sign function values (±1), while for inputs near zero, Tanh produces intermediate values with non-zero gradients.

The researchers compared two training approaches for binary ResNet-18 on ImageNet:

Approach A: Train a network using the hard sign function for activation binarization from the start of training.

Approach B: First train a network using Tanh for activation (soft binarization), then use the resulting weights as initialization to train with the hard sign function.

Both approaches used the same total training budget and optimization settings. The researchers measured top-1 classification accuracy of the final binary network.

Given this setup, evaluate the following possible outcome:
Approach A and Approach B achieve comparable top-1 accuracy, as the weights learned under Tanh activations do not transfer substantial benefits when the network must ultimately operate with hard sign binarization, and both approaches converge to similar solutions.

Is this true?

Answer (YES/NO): NO